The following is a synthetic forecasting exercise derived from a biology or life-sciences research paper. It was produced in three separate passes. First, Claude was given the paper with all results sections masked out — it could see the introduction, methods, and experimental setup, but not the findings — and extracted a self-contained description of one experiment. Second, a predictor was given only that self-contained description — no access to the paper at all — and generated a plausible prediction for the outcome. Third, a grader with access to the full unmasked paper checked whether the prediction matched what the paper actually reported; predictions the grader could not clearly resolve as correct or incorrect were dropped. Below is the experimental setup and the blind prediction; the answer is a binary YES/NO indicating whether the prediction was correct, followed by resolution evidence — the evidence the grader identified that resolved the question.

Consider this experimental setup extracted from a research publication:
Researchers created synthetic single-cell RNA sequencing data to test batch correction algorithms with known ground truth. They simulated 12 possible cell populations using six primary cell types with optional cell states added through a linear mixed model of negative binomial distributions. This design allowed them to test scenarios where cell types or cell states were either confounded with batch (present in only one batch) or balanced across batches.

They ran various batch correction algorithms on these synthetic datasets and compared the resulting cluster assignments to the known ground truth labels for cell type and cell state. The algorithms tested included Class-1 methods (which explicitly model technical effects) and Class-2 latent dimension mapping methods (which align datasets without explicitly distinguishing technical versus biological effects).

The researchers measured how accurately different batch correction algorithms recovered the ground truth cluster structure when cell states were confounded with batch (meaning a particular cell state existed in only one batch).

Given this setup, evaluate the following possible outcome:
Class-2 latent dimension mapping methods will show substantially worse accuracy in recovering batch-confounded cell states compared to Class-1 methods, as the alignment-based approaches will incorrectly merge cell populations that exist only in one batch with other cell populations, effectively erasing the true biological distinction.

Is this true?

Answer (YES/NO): YES